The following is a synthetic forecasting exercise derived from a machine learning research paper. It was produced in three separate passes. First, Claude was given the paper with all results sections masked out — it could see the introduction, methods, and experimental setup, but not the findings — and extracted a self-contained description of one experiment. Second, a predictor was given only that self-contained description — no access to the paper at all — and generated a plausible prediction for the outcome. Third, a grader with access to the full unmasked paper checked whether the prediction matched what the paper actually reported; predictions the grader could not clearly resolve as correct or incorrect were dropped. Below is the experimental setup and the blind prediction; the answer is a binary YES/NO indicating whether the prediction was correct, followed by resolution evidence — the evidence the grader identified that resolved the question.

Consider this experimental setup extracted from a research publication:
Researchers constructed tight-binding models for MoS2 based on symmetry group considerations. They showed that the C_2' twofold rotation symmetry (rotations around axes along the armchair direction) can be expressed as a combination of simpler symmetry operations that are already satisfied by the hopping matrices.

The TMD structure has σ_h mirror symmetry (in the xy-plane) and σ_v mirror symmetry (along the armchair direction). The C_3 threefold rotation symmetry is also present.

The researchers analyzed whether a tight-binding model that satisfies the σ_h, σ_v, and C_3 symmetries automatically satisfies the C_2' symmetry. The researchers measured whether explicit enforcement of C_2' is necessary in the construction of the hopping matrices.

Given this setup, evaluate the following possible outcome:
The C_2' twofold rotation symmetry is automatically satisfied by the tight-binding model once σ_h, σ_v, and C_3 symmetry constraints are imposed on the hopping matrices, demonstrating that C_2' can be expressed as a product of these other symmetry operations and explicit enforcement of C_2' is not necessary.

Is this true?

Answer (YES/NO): YES